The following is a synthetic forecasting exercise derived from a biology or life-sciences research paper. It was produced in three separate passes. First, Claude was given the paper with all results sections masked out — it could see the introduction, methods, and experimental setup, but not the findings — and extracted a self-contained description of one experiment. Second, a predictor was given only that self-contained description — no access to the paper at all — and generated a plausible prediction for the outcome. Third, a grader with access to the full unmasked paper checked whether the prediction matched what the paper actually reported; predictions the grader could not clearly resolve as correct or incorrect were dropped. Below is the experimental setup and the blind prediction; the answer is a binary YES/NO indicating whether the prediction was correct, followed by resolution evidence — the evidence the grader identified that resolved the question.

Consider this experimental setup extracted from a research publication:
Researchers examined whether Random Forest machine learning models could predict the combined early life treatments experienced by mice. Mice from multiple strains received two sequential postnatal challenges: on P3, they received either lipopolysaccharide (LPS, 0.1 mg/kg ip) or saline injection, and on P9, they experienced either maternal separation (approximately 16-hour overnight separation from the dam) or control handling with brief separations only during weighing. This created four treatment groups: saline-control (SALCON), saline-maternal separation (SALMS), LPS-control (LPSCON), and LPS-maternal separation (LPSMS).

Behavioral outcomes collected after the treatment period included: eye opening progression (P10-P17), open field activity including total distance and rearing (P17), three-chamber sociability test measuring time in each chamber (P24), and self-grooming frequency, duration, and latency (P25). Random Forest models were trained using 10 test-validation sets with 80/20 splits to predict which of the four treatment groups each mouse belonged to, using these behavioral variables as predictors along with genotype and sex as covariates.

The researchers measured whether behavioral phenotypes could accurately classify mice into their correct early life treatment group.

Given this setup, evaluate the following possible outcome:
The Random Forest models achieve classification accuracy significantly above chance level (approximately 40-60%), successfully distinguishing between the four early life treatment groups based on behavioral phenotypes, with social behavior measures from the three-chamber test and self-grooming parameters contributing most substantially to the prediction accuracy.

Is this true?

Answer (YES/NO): NO